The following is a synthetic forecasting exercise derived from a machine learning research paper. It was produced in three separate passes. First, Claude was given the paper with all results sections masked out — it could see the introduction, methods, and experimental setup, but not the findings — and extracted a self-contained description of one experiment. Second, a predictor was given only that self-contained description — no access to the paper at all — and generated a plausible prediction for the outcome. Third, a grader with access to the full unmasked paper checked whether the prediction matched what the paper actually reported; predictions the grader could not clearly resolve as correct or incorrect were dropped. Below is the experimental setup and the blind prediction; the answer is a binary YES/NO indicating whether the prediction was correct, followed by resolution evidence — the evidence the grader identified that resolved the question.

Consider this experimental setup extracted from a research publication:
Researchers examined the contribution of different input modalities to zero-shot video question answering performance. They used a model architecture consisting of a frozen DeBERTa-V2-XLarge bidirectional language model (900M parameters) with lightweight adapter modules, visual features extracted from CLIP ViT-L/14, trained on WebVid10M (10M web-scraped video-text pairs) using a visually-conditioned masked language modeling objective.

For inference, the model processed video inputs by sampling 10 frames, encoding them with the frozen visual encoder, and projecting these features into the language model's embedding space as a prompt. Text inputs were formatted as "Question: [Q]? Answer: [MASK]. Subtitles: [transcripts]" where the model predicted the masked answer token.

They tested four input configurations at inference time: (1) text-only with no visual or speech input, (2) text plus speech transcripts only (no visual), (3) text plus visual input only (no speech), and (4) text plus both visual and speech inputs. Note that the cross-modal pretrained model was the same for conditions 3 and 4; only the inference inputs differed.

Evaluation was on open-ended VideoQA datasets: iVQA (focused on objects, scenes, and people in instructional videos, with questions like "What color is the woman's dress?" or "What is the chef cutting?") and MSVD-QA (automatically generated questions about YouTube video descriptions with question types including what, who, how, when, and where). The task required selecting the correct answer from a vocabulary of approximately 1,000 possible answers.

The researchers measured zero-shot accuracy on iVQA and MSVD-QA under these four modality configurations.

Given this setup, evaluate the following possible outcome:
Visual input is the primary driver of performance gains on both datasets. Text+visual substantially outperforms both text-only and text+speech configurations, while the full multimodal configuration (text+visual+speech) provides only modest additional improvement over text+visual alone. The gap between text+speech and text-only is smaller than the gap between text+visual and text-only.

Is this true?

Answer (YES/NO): YES